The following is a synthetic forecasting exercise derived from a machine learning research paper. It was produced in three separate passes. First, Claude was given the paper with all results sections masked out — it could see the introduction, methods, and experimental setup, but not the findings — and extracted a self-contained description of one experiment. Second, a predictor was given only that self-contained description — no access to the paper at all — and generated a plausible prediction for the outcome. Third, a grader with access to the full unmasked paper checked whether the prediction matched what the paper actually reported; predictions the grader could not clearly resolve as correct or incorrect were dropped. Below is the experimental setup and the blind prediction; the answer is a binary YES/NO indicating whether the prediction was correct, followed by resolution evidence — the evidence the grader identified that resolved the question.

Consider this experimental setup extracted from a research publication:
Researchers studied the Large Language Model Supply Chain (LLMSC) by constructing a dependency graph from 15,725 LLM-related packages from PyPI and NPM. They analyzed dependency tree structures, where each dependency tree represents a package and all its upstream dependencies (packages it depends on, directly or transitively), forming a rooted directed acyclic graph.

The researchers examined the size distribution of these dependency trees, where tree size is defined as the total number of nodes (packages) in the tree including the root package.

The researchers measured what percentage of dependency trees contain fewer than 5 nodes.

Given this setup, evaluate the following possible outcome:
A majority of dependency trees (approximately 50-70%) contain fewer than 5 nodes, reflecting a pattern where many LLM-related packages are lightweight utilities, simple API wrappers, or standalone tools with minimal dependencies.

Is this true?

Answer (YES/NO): NO